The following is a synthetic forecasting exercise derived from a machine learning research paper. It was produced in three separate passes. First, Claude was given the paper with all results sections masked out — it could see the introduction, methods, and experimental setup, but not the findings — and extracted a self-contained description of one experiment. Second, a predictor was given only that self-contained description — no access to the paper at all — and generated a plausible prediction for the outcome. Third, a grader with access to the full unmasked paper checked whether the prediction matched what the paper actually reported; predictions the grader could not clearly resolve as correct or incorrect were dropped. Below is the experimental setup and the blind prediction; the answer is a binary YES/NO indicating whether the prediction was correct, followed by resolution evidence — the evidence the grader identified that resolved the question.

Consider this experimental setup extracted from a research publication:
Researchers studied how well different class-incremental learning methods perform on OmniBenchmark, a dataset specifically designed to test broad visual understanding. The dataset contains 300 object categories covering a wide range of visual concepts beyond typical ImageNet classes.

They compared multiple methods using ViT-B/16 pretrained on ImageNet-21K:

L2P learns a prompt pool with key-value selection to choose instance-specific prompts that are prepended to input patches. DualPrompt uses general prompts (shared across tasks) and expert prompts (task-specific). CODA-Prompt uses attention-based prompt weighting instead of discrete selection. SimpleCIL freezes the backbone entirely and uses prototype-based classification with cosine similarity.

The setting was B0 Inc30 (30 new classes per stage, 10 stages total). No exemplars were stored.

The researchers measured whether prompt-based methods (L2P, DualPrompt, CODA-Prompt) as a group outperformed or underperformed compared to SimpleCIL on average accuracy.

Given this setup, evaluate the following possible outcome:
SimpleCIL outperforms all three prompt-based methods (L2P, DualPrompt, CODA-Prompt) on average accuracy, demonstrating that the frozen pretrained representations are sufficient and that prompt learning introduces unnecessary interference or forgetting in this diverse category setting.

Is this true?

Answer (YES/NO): YES